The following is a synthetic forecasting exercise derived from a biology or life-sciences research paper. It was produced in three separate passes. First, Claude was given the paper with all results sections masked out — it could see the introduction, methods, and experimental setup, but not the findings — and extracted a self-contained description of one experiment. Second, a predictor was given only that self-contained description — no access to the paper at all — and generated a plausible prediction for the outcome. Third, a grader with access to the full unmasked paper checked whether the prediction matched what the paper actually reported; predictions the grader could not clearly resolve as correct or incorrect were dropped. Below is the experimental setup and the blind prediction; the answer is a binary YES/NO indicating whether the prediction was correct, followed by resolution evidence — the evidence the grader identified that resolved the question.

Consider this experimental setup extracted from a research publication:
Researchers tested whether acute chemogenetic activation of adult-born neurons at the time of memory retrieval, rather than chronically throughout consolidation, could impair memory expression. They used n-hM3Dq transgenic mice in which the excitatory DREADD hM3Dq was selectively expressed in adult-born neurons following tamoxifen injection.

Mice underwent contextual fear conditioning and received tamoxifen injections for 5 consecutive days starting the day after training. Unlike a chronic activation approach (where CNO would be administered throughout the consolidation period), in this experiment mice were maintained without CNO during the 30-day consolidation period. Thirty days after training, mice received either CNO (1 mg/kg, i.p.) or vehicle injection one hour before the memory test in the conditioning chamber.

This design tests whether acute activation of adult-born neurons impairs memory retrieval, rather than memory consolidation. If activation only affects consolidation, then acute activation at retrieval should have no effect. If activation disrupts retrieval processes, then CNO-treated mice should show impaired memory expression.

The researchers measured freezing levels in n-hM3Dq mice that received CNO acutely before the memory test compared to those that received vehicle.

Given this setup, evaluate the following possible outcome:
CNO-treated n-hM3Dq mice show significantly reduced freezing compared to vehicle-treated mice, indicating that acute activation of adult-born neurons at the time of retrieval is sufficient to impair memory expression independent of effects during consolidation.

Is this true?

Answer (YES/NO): NO